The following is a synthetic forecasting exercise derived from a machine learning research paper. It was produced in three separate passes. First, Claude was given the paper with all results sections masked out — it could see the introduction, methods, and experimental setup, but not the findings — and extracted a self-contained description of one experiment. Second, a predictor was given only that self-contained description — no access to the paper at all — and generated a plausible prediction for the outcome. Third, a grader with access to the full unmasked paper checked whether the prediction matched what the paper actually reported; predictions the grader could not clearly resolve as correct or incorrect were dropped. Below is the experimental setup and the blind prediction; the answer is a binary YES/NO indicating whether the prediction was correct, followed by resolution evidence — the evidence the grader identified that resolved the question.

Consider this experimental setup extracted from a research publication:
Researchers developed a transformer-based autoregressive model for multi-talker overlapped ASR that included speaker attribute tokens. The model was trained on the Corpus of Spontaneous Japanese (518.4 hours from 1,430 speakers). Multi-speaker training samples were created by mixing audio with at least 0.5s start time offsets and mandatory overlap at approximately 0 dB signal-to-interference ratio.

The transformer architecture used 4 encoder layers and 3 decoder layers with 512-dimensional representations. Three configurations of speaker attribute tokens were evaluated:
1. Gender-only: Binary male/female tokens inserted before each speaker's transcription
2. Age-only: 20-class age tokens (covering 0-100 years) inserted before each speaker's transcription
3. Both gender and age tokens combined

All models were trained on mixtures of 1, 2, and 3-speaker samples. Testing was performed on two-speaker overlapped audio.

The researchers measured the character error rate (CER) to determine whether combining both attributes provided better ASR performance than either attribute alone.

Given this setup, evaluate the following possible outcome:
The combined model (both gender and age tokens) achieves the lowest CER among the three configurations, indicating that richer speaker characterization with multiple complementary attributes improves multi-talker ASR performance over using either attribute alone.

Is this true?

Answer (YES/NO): YES